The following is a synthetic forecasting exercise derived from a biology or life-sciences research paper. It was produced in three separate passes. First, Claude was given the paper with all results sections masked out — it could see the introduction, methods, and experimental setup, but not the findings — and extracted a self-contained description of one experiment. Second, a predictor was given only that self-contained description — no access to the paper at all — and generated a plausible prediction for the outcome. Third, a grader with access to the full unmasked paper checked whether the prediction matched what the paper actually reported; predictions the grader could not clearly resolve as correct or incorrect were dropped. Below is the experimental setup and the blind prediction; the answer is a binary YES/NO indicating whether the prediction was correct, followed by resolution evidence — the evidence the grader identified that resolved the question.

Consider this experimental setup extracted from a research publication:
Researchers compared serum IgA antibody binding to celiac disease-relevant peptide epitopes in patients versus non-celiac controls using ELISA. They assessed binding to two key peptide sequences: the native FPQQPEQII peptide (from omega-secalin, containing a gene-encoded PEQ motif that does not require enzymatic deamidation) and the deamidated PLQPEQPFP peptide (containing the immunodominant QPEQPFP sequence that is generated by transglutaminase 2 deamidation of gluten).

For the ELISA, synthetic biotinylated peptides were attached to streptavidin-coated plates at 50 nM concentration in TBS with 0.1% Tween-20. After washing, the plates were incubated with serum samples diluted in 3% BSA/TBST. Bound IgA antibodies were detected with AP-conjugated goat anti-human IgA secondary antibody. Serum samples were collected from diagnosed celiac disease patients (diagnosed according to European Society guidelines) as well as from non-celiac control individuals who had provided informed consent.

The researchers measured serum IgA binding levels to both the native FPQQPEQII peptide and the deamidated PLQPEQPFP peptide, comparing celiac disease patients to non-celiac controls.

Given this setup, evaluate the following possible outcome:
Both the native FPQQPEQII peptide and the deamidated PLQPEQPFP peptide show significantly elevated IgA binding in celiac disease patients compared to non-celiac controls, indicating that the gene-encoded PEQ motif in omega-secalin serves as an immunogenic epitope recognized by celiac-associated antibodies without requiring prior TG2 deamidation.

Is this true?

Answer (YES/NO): NO